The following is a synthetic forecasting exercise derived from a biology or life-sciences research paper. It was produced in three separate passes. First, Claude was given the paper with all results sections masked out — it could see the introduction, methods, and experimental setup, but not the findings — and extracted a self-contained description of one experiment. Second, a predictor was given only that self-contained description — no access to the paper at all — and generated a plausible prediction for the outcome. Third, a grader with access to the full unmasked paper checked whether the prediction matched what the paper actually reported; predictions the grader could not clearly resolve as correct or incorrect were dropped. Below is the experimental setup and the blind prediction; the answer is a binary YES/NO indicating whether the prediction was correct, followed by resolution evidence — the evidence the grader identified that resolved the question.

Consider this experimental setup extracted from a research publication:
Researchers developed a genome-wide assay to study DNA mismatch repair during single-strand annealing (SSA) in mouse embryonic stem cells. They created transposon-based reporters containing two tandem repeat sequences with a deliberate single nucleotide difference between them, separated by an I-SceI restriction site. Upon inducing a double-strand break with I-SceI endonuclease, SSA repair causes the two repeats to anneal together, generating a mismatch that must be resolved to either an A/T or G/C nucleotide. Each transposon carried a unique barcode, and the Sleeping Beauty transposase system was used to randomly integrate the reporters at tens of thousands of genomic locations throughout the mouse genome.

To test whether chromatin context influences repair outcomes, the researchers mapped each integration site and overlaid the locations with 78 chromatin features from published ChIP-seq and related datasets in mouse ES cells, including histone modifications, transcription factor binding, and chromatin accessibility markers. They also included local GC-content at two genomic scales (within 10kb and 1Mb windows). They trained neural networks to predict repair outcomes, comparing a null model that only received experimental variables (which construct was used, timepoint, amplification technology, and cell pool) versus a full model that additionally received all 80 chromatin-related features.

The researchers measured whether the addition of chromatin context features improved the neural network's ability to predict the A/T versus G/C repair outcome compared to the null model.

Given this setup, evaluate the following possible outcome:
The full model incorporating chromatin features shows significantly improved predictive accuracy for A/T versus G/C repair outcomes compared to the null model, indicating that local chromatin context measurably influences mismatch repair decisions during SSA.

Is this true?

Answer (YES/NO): NO